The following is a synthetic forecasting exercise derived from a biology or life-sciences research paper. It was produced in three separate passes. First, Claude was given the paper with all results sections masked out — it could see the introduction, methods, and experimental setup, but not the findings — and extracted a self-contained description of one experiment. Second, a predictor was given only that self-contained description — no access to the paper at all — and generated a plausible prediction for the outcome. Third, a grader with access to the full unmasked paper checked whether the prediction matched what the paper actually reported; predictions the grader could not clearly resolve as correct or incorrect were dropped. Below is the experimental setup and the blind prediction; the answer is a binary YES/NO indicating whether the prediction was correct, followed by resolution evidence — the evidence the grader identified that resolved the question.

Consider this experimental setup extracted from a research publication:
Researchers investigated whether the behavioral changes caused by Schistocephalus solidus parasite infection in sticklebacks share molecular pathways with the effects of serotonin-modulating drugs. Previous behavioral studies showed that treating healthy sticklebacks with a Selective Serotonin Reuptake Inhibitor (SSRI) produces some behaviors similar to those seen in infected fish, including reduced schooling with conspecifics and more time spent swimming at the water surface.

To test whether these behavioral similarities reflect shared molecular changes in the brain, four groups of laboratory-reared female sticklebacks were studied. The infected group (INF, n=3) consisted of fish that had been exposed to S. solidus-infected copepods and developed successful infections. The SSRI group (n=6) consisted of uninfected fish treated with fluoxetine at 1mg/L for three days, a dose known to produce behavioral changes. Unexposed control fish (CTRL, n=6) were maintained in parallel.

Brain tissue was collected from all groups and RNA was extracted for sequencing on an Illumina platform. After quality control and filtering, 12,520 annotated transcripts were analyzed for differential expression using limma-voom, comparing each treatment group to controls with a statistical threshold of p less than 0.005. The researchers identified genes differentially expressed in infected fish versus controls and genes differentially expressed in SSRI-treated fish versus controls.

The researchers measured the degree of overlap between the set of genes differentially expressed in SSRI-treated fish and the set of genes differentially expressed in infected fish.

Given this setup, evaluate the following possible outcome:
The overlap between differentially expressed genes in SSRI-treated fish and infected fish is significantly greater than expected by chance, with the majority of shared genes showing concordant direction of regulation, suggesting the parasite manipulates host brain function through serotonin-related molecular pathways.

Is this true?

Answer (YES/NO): NO